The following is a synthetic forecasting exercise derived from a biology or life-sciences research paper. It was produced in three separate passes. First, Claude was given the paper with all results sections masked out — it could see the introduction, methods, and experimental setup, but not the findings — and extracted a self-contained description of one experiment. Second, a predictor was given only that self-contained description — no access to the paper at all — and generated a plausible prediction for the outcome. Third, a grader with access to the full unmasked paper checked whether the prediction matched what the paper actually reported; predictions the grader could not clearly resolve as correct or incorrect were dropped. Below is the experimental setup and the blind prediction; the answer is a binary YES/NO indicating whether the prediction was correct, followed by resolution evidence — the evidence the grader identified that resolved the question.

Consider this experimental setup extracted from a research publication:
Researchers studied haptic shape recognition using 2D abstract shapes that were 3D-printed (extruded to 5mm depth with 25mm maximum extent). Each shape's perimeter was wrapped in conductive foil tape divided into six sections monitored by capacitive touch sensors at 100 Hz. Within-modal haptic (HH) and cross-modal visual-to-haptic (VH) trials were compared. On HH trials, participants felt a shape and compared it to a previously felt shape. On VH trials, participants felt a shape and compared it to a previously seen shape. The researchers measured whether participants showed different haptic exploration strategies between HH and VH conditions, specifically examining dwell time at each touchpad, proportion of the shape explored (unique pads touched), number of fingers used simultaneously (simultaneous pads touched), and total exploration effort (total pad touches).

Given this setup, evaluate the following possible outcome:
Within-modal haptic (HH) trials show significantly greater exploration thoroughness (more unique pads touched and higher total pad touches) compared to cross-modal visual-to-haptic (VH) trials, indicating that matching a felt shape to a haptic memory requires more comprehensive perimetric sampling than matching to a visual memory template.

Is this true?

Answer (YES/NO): NO